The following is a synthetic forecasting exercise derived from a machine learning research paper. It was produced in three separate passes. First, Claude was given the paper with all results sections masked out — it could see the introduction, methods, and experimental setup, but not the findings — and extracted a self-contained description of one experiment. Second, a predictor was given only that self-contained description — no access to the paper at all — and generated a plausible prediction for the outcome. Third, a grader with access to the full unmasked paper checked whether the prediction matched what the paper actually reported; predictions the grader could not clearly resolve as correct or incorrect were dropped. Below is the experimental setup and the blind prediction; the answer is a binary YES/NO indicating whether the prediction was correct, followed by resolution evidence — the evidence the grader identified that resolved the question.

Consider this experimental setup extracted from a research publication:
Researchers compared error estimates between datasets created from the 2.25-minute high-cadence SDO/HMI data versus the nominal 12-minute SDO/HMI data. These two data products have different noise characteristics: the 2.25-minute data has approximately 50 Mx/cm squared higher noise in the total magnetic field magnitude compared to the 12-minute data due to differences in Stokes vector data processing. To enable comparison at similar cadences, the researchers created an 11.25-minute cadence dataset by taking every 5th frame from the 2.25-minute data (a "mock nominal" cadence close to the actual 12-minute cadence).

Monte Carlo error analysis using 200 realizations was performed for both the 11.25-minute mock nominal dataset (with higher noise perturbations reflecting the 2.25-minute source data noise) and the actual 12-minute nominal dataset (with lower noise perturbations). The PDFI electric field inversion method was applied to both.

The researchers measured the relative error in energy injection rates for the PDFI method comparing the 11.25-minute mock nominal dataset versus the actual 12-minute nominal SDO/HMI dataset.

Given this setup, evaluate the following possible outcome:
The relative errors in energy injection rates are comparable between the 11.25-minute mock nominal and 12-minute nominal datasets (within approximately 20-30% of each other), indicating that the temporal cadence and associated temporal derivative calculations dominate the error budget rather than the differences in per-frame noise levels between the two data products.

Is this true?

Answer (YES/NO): NO